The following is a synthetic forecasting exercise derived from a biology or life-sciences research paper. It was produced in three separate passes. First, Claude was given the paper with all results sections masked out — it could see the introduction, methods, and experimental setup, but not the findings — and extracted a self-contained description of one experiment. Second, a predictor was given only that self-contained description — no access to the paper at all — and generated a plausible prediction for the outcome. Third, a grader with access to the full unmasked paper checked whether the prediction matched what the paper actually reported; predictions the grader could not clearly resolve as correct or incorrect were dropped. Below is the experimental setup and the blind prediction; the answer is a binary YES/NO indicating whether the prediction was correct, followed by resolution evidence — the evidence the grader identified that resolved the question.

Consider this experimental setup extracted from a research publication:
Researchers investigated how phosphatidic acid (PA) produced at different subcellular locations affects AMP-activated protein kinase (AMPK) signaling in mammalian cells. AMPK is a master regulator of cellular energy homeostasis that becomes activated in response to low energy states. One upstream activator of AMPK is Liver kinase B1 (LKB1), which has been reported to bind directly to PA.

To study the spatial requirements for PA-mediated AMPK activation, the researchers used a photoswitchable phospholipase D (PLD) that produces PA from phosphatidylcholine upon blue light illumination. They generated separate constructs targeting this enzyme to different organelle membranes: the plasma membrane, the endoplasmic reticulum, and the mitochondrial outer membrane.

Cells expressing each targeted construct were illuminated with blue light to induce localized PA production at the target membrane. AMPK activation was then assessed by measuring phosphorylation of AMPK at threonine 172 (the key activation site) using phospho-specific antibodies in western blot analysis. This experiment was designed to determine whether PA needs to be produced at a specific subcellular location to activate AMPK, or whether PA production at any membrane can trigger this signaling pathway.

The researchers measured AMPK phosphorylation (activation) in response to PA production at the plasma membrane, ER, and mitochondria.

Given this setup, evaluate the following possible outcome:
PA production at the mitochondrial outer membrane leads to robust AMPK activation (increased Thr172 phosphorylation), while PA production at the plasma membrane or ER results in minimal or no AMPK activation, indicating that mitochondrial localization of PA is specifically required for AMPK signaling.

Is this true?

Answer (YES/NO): NO